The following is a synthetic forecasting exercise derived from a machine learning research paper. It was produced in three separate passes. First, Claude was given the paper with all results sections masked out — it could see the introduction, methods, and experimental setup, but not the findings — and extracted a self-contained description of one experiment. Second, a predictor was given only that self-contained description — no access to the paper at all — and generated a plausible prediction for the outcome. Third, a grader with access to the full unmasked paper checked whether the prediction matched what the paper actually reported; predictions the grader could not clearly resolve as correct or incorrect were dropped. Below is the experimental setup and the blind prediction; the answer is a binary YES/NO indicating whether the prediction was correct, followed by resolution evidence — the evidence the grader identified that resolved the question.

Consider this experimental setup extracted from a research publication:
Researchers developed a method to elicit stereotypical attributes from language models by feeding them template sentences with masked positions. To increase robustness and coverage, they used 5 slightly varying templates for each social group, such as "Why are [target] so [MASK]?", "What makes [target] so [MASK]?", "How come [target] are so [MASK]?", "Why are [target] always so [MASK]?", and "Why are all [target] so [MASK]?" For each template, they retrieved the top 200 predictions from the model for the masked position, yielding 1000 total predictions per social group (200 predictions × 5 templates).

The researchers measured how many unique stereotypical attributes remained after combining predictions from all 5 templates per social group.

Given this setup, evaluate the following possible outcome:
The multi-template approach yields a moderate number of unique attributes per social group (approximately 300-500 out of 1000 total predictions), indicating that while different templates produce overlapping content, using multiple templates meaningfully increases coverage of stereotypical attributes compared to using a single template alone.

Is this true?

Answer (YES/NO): NO